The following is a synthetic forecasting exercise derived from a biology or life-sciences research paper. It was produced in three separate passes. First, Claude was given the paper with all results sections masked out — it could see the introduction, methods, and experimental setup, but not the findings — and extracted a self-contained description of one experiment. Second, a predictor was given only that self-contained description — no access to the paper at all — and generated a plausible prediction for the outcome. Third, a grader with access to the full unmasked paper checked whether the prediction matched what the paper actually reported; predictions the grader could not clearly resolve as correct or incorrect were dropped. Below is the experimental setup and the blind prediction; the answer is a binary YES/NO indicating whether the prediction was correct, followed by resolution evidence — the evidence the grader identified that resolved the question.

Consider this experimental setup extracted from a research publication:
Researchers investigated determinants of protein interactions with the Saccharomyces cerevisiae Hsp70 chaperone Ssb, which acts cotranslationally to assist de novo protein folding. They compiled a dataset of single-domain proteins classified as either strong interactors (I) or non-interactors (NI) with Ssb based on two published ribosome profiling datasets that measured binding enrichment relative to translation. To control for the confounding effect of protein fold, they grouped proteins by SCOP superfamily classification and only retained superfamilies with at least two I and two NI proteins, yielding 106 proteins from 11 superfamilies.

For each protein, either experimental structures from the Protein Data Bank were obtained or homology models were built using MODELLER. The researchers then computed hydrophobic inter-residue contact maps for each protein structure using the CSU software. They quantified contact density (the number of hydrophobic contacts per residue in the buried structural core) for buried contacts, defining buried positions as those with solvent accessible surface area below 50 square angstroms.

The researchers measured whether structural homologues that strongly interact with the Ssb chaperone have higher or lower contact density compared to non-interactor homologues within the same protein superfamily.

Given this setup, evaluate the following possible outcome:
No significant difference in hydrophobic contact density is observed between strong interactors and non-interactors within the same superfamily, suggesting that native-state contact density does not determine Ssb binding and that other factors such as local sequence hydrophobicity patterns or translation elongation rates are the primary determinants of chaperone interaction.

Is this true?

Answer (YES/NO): NO